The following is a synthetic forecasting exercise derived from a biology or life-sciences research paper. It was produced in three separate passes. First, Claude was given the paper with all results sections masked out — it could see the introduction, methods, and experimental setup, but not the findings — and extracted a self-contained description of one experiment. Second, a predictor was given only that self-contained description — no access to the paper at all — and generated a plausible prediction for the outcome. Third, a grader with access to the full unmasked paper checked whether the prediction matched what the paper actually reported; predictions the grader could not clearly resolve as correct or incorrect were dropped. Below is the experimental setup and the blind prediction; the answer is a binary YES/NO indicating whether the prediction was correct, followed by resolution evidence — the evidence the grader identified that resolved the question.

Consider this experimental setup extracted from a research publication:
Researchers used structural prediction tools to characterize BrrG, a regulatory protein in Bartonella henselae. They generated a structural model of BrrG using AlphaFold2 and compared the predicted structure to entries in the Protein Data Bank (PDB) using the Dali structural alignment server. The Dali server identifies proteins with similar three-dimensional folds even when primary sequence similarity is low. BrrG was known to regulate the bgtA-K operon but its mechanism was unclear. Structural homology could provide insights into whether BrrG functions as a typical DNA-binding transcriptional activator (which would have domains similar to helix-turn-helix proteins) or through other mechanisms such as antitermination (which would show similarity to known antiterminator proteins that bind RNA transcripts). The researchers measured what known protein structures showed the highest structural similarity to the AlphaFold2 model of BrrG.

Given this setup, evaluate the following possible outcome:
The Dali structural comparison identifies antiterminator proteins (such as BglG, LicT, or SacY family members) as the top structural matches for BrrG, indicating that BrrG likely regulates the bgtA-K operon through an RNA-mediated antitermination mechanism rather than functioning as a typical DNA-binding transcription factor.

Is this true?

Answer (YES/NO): NO